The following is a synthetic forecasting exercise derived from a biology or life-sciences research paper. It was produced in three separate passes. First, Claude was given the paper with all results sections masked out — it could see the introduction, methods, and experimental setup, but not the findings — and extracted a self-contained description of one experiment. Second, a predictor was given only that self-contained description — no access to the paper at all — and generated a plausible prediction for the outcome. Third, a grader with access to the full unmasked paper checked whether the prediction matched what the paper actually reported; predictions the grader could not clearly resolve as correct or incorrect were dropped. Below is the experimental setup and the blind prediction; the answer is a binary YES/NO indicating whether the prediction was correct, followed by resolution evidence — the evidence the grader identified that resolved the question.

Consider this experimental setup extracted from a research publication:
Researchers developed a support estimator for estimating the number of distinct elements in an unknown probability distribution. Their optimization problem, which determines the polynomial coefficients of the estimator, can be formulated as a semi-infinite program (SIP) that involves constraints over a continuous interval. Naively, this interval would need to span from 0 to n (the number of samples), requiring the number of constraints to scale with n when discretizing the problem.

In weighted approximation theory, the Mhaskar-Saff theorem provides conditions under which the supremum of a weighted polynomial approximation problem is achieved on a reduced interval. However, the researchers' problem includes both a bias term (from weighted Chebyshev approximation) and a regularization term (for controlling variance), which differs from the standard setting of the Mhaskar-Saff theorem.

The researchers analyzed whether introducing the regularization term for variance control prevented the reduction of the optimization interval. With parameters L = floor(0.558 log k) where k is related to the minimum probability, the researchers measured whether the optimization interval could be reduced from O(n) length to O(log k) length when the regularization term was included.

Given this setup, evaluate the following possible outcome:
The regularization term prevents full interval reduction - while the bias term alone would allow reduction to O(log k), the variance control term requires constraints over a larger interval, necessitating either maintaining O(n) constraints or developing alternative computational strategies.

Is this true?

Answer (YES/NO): NO